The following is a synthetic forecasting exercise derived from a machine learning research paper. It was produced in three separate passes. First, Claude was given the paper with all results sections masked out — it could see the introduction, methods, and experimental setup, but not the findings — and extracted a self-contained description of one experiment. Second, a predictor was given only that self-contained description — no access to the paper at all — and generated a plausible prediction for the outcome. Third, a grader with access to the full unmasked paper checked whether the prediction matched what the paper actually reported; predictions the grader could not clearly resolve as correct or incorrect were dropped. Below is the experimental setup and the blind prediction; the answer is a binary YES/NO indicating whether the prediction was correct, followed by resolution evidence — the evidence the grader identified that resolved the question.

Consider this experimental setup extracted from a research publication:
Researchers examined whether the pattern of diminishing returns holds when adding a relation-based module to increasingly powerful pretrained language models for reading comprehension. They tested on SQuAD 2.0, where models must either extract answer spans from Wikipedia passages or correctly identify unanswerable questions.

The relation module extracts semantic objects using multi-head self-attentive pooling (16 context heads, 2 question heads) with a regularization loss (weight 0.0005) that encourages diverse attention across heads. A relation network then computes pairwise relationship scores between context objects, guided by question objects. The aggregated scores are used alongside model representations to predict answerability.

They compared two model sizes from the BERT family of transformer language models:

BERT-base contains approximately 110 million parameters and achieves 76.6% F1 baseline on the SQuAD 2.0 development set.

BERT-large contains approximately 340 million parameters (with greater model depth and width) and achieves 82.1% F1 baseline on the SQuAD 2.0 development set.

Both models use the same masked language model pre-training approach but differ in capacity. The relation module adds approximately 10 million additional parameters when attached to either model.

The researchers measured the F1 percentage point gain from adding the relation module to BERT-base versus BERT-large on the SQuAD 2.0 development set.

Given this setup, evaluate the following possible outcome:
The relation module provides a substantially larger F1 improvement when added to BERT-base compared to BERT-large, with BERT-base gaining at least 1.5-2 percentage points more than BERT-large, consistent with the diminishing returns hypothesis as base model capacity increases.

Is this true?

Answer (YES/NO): NO